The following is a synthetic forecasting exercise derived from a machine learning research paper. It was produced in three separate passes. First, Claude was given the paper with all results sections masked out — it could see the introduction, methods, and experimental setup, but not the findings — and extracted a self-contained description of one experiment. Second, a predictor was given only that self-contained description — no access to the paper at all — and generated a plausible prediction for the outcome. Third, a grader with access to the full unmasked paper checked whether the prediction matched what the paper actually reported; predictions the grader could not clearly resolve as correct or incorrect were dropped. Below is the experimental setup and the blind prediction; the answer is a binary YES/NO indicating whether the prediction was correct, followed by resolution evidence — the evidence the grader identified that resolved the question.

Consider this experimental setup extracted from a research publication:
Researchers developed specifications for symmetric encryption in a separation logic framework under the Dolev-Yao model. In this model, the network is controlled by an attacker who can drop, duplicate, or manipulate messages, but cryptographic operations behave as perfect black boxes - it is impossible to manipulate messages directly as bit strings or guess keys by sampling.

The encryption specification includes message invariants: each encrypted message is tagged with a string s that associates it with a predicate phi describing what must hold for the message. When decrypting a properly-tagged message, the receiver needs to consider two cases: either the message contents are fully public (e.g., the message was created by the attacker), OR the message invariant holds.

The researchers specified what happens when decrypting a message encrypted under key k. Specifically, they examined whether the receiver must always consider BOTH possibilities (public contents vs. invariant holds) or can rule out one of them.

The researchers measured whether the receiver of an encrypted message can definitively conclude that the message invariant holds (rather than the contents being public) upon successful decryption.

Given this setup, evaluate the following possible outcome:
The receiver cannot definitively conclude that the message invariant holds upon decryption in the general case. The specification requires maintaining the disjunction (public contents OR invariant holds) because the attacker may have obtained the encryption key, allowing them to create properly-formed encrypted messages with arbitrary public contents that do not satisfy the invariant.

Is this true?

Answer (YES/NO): YES